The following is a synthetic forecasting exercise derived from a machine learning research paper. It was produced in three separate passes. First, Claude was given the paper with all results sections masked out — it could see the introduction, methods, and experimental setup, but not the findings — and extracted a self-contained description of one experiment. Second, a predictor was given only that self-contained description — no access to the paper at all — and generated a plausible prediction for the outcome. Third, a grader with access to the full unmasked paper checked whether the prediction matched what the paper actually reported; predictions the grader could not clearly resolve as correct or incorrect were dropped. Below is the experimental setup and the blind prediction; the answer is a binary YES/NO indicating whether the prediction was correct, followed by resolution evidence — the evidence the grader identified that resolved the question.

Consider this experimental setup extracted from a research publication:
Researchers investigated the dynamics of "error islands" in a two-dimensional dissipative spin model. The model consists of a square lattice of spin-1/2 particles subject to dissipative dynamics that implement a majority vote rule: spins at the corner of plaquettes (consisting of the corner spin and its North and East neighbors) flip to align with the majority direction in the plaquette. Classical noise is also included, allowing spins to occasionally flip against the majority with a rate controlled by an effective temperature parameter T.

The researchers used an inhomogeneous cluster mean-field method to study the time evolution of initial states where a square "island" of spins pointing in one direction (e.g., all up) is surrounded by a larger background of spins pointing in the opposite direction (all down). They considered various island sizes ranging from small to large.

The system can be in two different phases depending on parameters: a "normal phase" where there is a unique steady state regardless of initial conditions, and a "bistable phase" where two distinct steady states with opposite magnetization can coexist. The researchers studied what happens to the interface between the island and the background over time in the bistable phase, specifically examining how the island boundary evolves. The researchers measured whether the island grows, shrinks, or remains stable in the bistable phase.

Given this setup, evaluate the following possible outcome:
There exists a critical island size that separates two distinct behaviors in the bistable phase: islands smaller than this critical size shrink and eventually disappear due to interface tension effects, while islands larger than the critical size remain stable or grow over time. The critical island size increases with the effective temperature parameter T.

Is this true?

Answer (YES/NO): NO